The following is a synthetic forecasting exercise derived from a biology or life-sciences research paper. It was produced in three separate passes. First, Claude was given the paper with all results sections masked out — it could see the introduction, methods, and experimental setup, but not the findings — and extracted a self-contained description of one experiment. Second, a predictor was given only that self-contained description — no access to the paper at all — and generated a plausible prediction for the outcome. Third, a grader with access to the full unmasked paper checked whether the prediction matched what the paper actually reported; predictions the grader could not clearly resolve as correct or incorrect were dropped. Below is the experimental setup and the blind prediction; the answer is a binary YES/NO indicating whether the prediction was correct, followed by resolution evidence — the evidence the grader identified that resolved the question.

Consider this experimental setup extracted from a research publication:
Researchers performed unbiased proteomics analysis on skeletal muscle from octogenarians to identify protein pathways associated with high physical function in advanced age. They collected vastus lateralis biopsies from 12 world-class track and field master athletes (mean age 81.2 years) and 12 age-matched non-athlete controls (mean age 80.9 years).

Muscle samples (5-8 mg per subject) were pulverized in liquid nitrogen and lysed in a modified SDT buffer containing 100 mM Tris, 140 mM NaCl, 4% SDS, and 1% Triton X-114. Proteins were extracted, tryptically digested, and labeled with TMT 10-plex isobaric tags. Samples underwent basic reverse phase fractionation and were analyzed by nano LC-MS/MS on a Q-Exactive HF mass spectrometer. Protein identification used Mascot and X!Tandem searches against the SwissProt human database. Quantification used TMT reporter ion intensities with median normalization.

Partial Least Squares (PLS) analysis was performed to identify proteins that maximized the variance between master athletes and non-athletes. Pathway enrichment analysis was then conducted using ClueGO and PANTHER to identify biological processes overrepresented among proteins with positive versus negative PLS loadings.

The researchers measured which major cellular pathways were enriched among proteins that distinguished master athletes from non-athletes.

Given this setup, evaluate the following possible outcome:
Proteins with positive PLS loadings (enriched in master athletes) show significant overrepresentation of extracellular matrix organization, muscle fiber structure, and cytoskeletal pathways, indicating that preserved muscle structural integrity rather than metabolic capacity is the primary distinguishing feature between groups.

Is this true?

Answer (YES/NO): NO